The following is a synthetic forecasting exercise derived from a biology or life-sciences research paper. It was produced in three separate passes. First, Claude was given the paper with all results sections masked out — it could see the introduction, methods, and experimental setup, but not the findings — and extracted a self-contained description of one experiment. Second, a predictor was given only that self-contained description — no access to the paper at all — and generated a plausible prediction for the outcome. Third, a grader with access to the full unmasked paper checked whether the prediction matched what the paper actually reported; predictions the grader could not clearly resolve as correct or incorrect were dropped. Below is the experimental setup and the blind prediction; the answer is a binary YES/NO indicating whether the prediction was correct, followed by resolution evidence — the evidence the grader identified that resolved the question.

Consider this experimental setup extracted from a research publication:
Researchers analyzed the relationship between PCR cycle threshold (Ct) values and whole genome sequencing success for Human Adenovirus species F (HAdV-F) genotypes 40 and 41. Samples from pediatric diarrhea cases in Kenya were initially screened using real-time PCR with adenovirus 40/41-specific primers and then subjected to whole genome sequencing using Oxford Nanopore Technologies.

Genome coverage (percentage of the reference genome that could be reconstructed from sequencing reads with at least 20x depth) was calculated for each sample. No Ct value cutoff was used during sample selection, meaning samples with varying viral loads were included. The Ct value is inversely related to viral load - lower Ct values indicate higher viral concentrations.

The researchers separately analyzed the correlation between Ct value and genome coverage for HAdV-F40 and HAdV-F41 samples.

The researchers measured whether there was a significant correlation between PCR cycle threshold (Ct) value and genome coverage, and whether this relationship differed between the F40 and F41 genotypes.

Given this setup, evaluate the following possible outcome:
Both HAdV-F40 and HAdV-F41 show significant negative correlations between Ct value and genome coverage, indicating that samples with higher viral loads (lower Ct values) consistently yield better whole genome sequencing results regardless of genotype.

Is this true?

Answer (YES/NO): NO